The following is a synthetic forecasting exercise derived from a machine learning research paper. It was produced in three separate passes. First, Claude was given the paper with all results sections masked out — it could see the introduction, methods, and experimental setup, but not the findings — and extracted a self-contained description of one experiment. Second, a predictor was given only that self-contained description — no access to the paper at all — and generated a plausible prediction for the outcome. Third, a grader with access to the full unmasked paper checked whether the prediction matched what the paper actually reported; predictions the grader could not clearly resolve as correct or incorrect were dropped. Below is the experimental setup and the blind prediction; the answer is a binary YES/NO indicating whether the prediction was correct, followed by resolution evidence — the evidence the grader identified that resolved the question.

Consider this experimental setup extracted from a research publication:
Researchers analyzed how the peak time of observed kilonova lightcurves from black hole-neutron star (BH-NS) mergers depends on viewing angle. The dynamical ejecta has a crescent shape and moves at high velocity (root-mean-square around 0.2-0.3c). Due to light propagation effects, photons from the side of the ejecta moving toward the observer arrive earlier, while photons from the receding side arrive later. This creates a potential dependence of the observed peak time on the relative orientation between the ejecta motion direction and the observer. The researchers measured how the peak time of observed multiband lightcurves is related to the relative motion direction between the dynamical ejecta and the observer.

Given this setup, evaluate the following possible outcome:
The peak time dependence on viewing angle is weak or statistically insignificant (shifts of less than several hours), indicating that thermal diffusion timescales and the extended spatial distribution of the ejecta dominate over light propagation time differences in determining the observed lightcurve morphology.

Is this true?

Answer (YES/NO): NO